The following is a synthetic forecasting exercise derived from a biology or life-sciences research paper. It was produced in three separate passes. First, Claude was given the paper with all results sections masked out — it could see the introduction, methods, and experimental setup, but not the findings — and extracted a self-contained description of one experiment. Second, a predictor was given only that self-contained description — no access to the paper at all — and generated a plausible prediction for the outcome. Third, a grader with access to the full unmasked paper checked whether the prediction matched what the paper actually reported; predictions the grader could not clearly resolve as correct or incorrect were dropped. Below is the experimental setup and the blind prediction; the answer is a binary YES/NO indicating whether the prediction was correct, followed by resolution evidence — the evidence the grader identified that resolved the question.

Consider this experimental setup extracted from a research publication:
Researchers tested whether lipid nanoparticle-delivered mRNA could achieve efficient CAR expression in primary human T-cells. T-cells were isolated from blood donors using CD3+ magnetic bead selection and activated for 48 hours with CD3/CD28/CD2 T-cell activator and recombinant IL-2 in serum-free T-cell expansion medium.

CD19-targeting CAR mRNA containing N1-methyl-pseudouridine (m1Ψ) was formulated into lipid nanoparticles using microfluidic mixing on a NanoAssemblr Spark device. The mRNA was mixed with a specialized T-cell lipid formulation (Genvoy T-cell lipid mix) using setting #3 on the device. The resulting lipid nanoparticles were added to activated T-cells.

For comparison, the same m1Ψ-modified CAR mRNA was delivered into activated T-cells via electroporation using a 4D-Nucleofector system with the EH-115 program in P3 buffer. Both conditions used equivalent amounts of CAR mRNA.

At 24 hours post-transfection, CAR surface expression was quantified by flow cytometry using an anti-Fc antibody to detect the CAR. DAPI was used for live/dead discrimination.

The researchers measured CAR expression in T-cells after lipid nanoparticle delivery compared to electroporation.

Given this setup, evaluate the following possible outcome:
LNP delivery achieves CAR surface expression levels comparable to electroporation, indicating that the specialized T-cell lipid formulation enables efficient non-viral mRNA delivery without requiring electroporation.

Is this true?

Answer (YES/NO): YES